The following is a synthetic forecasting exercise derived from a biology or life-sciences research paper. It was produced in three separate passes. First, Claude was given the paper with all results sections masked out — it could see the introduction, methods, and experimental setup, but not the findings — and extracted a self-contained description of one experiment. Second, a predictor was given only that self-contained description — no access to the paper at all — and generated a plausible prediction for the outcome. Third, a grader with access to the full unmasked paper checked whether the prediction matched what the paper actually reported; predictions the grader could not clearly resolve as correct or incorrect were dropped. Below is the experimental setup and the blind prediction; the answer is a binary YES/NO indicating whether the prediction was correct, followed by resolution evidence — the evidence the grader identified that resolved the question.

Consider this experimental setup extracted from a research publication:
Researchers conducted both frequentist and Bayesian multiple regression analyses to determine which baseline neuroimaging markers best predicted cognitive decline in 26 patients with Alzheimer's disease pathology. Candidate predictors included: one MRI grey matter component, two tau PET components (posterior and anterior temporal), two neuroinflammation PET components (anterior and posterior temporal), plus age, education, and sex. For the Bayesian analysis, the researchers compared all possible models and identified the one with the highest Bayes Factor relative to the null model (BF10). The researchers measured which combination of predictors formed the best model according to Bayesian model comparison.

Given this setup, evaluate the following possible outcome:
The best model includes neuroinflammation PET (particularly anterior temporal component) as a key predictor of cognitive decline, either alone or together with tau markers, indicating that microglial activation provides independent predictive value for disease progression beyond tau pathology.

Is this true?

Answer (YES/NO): YES